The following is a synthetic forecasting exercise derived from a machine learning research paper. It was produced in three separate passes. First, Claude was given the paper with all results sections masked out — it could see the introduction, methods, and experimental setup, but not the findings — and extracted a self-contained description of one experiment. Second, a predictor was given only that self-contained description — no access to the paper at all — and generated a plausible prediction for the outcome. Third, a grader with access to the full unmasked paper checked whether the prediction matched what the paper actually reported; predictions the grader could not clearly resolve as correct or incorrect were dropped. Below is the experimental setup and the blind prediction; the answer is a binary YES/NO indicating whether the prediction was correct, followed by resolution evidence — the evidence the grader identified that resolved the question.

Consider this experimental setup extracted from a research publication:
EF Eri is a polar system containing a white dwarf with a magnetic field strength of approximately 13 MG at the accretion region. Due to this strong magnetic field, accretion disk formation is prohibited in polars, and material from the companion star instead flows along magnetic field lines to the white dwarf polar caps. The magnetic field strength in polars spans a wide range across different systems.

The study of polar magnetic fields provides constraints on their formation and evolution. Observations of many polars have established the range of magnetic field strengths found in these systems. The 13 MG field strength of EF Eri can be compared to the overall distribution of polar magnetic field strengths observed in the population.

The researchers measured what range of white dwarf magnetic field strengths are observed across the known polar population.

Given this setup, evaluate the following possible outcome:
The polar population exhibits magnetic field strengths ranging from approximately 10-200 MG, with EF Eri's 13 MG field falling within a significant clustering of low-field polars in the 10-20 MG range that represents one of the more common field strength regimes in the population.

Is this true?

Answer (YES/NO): NO